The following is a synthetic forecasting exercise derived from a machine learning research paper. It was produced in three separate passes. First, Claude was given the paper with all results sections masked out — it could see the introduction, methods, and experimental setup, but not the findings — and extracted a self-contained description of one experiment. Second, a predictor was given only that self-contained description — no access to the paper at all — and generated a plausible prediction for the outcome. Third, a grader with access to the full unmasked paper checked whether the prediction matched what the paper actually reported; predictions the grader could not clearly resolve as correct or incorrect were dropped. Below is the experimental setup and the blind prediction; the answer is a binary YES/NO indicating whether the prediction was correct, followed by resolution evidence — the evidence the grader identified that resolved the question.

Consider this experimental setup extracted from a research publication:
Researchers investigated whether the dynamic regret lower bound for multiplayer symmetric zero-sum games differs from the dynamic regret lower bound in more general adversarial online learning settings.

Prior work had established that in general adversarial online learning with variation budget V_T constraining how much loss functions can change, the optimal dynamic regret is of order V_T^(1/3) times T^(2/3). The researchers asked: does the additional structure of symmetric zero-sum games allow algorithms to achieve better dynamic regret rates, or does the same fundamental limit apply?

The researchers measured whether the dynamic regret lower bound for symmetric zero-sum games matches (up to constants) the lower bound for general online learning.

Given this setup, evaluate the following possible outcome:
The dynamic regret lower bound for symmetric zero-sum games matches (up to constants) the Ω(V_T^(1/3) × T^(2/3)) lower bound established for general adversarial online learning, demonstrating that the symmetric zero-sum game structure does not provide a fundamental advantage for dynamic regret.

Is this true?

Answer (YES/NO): YES